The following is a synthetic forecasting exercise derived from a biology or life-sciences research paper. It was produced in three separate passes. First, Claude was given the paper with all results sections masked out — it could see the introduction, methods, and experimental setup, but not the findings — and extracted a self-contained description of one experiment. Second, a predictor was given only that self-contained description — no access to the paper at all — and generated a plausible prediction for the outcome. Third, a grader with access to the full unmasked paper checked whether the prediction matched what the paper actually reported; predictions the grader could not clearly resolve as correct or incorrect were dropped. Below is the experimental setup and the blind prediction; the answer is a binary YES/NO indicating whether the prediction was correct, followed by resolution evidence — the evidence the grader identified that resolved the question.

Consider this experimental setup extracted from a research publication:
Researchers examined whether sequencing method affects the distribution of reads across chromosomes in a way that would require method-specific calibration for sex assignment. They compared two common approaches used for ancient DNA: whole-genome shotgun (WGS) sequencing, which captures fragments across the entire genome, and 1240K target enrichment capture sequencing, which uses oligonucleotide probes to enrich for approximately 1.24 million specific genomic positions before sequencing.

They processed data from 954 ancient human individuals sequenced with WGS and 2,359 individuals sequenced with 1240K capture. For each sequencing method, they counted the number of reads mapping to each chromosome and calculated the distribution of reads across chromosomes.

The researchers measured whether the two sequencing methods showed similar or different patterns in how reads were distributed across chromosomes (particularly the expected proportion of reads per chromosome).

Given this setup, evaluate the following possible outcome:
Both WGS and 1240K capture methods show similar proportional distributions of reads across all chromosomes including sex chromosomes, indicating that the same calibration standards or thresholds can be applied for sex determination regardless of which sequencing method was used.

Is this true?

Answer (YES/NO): NO